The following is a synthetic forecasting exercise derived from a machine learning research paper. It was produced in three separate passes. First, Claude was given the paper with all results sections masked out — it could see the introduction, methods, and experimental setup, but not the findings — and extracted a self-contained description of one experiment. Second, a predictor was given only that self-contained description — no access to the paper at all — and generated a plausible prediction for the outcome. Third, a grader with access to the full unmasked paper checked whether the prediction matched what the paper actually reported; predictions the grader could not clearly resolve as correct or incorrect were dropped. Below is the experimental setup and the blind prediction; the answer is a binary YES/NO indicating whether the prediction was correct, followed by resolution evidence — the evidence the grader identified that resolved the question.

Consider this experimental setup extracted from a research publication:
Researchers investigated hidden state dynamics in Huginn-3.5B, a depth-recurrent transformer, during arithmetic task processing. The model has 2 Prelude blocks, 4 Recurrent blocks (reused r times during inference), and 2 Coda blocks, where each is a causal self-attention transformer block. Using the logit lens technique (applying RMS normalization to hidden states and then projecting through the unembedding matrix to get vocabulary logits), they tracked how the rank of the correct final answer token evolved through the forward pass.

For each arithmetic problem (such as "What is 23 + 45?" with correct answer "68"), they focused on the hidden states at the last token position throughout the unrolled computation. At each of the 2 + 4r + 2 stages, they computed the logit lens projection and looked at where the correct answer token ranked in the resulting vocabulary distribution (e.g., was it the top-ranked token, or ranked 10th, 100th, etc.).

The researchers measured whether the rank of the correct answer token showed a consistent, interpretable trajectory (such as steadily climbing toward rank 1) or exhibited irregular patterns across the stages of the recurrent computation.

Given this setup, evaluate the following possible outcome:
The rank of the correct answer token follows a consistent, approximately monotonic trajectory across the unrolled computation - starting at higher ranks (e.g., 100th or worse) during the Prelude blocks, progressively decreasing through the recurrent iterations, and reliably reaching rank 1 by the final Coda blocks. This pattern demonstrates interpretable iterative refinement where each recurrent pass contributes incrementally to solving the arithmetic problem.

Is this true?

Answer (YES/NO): NO